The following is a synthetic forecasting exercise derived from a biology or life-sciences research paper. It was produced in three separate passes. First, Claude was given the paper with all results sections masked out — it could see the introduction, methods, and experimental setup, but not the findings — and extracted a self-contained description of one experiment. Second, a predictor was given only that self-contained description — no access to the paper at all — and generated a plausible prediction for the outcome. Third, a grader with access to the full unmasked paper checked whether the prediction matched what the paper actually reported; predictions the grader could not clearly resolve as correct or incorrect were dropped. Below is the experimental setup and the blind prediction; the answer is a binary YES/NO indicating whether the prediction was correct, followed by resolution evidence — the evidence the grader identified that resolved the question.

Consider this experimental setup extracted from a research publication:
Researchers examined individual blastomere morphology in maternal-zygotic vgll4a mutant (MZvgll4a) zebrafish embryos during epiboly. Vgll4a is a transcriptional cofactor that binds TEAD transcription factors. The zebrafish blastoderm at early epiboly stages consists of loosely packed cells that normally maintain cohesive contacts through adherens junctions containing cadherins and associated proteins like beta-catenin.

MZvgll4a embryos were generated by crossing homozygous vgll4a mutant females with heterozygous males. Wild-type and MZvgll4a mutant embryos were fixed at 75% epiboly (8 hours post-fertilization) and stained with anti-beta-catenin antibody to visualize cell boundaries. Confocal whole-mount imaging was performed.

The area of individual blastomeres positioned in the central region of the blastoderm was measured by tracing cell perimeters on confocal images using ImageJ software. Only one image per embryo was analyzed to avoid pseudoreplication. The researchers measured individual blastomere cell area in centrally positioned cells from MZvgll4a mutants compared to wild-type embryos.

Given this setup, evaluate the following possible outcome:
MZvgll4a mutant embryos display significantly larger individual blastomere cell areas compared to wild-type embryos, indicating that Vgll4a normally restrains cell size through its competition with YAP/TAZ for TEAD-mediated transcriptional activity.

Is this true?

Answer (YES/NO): NO